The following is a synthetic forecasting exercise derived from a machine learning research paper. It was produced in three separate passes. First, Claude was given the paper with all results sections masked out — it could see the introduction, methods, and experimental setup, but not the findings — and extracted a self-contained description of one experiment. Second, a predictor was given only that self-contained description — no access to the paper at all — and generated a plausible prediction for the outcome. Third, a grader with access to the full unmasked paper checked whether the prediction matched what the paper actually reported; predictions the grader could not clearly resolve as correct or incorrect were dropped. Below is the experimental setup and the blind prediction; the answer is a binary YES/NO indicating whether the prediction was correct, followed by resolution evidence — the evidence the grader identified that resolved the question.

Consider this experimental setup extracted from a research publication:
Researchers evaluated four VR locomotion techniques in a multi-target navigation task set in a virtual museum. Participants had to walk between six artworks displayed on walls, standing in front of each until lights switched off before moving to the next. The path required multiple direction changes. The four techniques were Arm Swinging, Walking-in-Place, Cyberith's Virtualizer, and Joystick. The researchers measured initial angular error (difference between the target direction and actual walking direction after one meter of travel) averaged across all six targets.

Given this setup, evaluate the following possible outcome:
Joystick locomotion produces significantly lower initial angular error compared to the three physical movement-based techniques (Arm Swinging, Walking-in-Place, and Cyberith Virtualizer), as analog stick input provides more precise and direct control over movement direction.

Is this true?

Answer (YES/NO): NO